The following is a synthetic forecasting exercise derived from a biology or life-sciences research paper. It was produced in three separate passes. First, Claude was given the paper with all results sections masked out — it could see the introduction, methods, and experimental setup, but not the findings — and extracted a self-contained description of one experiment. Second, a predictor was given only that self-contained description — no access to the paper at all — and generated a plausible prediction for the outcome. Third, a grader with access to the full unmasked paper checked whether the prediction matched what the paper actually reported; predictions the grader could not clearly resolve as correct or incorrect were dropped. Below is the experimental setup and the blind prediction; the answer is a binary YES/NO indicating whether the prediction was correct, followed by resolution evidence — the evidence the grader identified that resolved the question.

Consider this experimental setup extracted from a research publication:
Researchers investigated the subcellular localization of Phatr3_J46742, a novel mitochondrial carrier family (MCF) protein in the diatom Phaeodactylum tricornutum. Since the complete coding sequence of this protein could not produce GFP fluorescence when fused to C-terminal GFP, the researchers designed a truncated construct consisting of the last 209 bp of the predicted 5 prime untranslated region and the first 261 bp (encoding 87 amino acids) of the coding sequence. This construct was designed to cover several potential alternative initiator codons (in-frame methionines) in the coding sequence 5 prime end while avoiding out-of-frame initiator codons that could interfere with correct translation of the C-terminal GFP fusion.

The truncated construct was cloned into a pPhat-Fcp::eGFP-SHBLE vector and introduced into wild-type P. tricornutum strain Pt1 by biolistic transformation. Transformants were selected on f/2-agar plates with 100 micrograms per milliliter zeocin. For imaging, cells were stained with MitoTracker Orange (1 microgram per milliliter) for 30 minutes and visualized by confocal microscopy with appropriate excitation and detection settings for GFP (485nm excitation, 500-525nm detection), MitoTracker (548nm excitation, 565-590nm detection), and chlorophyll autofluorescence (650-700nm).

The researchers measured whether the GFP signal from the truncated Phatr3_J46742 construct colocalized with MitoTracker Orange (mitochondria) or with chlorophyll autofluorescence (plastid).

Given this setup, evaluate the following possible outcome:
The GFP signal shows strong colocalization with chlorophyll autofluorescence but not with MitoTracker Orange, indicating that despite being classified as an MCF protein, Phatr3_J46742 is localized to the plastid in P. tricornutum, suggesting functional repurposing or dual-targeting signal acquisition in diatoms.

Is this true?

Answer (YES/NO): YES